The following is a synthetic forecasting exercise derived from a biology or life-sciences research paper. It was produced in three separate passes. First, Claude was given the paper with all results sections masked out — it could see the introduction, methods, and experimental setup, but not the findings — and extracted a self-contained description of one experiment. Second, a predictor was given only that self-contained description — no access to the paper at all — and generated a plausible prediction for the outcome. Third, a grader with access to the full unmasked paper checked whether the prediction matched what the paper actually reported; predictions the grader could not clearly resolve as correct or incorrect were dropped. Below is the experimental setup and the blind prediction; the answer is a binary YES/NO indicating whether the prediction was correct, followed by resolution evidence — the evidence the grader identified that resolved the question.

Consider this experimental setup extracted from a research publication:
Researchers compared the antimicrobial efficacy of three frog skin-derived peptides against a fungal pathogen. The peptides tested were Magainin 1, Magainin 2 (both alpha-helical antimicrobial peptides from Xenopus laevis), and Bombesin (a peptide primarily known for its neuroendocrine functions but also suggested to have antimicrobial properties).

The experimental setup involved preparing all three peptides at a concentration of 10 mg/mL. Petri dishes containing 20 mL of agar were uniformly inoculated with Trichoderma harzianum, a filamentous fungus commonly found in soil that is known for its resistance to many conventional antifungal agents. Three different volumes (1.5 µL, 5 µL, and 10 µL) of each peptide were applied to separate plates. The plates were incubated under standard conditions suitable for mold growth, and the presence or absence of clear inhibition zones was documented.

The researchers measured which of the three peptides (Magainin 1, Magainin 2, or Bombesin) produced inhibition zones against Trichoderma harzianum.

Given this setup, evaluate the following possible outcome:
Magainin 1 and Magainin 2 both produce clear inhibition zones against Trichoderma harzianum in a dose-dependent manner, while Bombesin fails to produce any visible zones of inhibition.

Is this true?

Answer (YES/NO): NO